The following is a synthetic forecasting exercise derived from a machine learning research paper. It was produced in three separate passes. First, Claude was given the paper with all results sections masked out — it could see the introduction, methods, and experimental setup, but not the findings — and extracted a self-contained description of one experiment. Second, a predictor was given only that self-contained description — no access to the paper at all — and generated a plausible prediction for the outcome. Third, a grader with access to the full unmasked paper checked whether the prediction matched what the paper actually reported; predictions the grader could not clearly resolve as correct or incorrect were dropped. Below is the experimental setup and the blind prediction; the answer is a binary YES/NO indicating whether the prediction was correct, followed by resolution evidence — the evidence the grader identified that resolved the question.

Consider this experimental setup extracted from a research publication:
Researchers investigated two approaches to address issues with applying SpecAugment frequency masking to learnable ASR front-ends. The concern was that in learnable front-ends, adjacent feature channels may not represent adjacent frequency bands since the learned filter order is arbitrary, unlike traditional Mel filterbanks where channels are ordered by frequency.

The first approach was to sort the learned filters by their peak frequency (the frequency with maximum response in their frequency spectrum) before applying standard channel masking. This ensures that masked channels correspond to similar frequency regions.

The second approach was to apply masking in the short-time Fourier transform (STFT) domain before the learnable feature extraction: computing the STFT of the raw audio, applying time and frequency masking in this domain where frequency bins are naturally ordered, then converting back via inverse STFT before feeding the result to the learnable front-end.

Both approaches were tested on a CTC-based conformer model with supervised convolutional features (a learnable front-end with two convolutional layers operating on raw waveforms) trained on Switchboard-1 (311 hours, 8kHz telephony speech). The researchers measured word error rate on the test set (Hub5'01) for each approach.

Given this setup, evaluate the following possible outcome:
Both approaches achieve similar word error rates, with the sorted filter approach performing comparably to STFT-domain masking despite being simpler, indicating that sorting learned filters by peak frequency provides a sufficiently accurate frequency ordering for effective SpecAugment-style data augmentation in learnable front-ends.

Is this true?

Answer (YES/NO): NO